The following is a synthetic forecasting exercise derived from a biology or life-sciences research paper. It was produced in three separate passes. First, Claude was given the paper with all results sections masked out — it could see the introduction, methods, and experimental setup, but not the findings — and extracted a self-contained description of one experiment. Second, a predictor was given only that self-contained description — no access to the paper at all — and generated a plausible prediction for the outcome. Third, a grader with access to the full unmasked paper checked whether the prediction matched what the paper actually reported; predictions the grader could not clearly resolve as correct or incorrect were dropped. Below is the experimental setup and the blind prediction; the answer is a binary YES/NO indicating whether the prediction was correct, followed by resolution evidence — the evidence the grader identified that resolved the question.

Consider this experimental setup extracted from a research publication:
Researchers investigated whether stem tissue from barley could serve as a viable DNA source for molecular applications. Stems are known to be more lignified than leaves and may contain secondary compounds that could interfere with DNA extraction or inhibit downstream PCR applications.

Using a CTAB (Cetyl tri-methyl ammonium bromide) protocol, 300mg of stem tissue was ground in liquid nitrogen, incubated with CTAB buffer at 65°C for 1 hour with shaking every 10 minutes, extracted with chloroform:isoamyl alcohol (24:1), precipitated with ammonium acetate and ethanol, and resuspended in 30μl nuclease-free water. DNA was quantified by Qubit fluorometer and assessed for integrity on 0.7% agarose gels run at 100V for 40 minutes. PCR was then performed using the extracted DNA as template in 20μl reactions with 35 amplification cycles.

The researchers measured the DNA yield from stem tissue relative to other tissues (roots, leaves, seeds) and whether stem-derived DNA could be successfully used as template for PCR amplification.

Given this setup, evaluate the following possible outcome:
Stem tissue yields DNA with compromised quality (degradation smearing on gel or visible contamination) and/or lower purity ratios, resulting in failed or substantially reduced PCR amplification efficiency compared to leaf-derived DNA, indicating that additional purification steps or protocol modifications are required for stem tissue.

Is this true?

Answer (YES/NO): NO